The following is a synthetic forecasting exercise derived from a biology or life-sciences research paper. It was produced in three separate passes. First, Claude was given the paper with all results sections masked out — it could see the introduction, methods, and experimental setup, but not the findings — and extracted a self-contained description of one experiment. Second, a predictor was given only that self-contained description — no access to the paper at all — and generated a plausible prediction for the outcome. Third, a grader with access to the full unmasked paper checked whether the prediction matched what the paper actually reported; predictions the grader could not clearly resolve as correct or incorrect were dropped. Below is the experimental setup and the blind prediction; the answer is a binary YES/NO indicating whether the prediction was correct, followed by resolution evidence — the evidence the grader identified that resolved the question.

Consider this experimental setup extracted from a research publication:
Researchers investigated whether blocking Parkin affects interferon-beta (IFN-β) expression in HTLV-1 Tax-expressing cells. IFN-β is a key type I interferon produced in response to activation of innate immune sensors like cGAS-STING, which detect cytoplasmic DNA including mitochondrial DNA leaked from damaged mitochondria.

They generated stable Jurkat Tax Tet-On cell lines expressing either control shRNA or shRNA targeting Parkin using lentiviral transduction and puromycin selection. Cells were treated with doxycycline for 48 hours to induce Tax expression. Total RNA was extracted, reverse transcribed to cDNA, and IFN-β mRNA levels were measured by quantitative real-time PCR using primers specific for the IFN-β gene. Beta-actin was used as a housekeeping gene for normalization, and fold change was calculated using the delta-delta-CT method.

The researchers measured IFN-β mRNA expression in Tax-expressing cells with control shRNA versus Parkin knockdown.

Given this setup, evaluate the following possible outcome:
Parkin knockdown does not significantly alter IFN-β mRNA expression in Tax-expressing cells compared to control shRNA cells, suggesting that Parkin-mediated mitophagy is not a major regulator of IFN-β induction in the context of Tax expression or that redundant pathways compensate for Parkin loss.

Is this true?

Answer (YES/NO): NO